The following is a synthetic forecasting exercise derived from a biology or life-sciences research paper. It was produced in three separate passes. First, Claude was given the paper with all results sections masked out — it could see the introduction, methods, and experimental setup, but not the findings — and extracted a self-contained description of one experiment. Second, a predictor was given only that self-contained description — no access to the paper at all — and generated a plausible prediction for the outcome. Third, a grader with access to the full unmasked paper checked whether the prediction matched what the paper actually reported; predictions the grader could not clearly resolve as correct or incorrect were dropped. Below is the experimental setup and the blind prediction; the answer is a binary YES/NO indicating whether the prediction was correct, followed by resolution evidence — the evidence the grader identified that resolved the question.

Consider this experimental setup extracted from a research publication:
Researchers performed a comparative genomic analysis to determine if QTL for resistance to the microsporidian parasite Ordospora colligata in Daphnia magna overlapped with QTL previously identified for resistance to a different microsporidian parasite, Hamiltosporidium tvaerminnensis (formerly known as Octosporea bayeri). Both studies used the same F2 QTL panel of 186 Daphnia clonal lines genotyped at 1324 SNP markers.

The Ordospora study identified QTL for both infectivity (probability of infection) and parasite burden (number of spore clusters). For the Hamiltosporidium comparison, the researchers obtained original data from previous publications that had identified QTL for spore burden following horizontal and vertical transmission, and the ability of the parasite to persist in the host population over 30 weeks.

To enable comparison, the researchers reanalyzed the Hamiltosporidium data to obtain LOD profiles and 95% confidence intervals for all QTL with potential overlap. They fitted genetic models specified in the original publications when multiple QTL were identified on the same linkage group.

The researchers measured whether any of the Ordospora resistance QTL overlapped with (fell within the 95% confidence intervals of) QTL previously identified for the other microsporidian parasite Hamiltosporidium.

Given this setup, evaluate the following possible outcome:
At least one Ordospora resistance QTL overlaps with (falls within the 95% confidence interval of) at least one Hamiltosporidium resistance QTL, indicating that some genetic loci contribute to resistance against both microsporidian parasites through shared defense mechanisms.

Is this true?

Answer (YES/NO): YES